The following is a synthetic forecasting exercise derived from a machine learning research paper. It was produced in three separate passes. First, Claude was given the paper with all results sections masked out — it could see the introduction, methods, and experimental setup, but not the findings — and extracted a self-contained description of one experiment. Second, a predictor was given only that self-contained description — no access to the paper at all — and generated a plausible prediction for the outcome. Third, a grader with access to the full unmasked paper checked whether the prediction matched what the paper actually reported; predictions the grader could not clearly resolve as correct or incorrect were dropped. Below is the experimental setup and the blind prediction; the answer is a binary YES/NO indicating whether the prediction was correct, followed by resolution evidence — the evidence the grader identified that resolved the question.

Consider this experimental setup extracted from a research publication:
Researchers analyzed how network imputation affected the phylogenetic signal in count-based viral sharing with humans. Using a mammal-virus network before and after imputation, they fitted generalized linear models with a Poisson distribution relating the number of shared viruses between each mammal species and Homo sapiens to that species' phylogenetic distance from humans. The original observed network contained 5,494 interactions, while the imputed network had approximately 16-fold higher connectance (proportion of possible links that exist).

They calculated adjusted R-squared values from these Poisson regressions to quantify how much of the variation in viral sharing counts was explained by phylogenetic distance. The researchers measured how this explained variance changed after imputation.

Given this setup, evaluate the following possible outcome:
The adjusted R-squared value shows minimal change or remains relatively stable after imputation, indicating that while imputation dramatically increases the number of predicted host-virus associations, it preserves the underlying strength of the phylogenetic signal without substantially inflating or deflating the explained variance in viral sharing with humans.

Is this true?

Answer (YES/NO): YES